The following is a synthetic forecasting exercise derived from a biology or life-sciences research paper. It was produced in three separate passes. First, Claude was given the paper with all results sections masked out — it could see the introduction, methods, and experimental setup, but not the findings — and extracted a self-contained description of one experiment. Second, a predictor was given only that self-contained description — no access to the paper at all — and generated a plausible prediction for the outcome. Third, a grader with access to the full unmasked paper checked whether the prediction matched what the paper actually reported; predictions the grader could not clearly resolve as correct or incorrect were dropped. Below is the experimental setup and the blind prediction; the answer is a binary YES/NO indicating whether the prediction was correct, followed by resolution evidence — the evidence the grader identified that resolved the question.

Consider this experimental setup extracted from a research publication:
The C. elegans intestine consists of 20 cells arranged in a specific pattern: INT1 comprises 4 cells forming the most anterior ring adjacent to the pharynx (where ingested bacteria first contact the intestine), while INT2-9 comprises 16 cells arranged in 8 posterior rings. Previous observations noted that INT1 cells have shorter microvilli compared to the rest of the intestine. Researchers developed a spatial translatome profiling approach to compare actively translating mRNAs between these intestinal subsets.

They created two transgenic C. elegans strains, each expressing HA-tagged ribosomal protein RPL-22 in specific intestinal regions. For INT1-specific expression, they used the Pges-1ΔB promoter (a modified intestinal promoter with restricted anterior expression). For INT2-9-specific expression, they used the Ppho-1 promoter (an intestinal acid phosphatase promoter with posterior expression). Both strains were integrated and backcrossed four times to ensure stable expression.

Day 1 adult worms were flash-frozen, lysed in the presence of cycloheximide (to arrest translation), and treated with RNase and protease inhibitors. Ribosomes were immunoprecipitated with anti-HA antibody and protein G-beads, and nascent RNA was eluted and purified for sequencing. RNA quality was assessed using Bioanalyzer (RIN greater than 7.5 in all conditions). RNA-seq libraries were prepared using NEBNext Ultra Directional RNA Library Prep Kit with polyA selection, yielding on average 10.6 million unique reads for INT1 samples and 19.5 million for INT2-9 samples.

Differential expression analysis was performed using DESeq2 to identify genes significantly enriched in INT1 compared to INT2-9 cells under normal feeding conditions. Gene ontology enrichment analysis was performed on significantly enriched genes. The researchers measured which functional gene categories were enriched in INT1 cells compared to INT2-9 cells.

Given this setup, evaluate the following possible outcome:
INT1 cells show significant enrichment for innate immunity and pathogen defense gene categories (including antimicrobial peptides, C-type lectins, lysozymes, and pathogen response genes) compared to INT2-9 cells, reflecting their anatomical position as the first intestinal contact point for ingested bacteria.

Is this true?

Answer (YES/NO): YES